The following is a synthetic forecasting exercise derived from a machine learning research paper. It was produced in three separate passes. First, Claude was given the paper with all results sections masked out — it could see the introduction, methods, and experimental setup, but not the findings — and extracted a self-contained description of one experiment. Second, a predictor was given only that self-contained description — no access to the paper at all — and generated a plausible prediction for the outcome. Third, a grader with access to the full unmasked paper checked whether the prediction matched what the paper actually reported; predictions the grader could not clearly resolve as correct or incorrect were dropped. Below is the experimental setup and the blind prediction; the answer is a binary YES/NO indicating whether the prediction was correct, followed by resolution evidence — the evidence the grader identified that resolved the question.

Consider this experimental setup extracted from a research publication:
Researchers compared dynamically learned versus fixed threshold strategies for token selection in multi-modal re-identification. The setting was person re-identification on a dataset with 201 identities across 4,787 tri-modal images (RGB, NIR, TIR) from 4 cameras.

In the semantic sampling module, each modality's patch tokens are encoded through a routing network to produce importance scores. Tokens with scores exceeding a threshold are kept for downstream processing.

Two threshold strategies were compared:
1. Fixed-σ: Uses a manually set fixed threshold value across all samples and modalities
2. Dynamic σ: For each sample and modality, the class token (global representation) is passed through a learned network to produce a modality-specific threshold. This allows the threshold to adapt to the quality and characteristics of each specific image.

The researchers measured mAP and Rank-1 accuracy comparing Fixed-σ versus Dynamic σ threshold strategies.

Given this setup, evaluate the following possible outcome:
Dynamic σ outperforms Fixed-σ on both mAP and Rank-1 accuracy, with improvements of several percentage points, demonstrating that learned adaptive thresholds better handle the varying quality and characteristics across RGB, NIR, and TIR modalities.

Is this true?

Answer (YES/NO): NO